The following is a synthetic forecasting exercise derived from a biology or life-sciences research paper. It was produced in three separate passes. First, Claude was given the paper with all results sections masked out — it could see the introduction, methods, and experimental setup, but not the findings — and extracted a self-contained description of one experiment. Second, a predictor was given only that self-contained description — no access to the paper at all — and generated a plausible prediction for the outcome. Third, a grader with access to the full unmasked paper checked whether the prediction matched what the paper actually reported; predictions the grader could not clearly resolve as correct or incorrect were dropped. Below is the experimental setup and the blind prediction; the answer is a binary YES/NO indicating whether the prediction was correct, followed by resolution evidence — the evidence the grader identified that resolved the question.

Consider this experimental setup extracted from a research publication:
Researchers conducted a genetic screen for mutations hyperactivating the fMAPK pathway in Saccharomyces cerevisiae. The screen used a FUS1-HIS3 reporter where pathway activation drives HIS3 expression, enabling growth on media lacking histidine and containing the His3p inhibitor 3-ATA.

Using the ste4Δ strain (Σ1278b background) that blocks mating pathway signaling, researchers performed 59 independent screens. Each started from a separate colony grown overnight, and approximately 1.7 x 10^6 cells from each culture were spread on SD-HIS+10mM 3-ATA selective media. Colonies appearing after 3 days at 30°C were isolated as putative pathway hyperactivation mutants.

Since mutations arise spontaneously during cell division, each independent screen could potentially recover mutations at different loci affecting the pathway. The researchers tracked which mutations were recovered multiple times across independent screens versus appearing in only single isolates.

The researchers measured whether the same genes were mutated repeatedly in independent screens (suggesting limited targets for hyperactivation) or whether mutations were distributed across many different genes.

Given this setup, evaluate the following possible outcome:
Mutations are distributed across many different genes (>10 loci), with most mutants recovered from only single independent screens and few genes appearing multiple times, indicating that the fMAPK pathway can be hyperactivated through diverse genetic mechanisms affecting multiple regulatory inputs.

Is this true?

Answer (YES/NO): NO